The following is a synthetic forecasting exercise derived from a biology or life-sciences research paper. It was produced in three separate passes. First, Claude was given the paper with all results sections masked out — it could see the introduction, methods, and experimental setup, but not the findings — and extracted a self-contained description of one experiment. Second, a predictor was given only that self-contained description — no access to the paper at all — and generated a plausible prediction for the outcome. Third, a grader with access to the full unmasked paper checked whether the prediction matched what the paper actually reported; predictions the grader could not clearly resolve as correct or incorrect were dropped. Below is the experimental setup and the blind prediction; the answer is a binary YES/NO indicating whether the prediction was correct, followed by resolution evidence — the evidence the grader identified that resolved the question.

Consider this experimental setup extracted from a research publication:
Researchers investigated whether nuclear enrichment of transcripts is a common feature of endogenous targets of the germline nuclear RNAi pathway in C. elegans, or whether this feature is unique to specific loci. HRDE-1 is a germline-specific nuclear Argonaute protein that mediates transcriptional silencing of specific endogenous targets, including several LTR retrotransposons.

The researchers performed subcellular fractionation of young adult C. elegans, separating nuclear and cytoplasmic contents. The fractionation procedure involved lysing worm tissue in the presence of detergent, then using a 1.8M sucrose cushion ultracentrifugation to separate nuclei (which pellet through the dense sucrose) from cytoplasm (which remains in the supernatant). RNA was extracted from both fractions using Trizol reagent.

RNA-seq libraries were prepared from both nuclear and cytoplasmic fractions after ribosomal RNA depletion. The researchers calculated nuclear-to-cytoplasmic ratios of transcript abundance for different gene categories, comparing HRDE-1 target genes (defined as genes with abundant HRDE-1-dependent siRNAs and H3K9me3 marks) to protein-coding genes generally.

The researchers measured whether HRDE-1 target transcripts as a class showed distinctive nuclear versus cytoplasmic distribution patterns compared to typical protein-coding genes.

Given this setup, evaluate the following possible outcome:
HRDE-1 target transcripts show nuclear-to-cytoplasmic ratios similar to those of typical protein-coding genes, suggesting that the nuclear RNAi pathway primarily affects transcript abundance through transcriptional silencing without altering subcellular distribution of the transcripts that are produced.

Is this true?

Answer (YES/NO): NO